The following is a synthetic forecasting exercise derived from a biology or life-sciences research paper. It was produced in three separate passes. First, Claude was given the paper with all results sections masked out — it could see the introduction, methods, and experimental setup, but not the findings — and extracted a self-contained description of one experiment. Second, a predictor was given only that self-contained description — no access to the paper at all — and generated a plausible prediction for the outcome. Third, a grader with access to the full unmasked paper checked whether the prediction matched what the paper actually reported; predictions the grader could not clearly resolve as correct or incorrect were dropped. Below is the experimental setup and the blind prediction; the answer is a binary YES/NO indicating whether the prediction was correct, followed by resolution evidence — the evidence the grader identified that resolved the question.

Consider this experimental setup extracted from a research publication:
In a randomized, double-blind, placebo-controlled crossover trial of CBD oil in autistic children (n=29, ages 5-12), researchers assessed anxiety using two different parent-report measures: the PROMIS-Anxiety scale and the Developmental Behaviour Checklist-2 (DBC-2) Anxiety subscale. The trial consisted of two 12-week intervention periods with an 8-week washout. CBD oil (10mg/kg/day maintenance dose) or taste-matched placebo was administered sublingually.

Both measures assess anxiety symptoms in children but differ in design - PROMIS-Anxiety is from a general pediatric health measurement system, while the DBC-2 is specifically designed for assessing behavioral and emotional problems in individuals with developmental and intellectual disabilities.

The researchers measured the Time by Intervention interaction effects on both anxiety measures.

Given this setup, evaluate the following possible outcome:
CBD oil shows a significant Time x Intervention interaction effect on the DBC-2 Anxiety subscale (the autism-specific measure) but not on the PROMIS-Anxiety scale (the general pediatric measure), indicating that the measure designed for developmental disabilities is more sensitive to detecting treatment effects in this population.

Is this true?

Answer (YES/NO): YES